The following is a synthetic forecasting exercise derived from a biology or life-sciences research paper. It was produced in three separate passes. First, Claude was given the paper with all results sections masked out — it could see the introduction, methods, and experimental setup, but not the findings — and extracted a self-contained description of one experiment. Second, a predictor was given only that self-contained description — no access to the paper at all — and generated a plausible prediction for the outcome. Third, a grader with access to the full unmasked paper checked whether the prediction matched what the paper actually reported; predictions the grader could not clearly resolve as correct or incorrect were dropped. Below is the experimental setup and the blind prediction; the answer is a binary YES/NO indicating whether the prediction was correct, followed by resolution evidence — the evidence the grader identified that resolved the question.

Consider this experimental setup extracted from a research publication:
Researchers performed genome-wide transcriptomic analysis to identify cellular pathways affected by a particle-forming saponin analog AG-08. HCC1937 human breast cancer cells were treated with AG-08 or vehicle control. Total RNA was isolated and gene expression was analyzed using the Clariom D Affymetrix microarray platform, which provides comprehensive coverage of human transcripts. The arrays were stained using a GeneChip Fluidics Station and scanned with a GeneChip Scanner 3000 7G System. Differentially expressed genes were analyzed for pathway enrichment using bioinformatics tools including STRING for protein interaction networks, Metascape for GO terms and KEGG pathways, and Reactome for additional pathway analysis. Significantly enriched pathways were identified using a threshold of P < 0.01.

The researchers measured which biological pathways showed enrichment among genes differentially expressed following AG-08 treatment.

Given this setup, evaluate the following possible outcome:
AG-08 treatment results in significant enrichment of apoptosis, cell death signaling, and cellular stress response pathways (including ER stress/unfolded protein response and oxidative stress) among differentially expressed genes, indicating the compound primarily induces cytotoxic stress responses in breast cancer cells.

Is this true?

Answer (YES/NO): NO